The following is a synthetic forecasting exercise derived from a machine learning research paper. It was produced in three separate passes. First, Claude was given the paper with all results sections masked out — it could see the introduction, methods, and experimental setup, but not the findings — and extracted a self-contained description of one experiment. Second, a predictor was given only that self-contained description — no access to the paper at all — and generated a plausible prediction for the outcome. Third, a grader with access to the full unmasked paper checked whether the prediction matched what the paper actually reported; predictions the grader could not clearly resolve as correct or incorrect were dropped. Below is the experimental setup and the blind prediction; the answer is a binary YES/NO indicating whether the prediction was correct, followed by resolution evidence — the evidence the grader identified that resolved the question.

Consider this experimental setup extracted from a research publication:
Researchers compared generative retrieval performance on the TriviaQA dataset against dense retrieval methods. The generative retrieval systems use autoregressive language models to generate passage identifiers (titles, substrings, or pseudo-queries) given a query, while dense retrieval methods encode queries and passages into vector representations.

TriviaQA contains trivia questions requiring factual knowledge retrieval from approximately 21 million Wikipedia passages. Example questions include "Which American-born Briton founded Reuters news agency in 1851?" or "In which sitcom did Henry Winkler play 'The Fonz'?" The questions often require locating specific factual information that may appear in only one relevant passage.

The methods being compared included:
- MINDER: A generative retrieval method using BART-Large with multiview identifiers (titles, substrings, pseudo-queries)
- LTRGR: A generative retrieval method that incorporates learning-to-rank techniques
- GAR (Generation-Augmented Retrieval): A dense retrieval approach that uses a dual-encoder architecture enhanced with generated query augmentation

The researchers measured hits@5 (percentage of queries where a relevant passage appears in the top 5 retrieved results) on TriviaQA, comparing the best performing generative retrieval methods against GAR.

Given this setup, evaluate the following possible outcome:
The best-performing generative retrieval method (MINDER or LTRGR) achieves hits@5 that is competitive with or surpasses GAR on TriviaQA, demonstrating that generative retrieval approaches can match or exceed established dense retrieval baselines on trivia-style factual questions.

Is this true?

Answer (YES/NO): NO